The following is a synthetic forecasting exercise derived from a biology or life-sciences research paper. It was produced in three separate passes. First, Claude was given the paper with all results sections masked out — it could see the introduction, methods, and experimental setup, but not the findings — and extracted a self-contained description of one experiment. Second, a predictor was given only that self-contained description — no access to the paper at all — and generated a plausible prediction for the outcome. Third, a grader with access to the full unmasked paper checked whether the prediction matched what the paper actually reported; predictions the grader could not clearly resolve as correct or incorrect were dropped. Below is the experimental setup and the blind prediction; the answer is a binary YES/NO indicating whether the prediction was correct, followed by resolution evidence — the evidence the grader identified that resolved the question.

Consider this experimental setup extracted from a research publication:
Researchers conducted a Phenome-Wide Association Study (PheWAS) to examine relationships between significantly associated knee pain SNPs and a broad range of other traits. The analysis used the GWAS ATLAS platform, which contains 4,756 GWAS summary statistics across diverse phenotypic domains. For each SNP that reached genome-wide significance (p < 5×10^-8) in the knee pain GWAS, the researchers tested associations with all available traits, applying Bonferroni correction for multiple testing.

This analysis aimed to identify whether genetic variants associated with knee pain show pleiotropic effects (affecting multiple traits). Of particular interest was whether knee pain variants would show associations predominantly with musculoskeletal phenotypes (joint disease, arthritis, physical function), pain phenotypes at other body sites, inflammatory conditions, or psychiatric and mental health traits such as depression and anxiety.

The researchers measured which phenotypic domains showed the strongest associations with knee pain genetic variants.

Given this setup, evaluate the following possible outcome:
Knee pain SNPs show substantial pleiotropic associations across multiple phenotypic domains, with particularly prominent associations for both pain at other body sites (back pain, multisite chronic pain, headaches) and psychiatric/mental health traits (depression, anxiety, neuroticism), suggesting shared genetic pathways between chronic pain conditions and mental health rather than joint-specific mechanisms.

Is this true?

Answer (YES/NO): NO